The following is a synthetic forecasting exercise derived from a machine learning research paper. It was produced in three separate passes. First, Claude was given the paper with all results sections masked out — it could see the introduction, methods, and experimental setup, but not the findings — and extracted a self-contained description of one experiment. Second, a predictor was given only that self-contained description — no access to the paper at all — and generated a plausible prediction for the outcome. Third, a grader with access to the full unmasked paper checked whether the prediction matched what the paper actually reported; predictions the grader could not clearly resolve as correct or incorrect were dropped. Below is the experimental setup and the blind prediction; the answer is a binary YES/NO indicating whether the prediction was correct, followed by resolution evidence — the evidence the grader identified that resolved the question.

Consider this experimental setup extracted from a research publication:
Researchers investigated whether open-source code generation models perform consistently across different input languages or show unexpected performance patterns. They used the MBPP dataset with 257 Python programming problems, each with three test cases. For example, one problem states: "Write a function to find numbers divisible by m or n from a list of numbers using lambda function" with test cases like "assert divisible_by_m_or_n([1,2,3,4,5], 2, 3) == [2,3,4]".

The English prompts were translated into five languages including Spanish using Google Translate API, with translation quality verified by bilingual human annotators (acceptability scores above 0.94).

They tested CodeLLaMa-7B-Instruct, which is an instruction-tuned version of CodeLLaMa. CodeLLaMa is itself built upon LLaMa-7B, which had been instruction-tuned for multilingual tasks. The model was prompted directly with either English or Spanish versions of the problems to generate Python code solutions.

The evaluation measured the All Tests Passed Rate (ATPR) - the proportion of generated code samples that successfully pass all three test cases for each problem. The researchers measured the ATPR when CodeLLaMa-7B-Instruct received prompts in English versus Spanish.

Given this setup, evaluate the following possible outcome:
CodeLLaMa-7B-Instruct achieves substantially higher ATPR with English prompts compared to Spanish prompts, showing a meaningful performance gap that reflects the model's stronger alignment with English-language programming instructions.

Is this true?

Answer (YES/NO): NO